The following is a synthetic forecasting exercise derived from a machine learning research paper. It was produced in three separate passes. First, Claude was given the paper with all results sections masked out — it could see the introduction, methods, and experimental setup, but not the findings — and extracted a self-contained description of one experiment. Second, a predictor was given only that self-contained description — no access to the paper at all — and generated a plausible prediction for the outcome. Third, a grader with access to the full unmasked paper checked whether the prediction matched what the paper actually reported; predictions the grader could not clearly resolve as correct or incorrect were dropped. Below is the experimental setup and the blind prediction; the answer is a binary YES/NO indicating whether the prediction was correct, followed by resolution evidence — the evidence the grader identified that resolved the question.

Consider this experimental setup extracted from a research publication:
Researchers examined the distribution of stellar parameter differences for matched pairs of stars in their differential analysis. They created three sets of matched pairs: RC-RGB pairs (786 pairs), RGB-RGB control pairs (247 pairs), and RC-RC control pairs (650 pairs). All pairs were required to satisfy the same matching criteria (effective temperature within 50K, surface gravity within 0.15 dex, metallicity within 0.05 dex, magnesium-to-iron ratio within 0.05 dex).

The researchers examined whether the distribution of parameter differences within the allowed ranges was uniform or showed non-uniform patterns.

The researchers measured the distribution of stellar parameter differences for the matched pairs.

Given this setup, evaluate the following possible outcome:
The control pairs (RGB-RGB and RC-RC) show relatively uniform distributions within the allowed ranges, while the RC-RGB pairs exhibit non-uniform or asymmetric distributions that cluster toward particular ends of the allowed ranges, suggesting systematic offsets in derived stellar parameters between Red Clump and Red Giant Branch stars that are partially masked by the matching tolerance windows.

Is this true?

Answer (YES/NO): NO